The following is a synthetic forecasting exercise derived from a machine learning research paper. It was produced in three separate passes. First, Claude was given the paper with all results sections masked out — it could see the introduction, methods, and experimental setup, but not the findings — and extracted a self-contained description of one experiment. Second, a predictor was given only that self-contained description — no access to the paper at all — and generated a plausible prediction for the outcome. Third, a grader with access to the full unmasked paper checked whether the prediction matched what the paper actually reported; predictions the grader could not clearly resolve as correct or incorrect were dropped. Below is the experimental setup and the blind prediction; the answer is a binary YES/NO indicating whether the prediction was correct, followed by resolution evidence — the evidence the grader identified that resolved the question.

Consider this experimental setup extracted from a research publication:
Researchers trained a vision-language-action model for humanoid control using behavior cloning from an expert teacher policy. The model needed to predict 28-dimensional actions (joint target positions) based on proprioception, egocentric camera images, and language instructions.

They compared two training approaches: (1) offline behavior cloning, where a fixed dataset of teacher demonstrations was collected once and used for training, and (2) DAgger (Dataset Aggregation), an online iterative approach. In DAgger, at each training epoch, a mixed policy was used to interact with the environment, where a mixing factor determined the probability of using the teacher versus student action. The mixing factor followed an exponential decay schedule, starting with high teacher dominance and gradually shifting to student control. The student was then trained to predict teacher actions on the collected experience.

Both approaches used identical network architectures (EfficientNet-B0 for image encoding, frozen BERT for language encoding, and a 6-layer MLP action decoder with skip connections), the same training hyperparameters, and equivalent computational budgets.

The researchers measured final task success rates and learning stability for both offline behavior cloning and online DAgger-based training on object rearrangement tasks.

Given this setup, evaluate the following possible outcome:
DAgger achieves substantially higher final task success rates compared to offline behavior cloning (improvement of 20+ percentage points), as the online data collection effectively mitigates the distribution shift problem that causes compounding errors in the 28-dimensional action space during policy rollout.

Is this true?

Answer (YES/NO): YES